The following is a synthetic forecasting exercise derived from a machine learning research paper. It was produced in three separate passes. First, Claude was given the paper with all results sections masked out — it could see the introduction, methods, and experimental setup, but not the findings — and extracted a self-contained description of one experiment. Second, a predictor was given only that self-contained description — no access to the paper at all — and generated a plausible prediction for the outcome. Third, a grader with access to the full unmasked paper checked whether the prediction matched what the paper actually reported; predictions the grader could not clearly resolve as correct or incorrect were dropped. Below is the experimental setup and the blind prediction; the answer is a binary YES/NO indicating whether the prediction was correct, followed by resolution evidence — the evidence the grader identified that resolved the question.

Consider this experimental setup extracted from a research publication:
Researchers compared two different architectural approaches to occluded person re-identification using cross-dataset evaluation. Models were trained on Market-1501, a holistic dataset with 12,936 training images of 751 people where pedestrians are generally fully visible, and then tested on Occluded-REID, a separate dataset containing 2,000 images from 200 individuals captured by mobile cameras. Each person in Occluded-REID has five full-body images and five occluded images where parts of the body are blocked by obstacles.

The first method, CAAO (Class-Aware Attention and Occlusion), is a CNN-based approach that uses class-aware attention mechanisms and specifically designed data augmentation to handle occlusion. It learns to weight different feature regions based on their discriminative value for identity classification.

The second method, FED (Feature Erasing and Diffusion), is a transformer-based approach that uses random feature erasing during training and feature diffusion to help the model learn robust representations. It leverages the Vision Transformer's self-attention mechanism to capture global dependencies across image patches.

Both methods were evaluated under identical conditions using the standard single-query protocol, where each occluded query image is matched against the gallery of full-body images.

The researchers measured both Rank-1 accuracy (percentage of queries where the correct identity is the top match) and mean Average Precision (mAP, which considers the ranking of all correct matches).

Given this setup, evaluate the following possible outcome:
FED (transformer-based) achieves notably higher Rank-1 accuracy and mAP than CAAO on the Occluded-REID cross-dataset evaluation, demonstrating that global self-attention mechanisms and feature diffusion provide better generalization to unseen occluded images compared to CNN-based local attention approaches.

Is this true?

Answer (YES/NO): NO